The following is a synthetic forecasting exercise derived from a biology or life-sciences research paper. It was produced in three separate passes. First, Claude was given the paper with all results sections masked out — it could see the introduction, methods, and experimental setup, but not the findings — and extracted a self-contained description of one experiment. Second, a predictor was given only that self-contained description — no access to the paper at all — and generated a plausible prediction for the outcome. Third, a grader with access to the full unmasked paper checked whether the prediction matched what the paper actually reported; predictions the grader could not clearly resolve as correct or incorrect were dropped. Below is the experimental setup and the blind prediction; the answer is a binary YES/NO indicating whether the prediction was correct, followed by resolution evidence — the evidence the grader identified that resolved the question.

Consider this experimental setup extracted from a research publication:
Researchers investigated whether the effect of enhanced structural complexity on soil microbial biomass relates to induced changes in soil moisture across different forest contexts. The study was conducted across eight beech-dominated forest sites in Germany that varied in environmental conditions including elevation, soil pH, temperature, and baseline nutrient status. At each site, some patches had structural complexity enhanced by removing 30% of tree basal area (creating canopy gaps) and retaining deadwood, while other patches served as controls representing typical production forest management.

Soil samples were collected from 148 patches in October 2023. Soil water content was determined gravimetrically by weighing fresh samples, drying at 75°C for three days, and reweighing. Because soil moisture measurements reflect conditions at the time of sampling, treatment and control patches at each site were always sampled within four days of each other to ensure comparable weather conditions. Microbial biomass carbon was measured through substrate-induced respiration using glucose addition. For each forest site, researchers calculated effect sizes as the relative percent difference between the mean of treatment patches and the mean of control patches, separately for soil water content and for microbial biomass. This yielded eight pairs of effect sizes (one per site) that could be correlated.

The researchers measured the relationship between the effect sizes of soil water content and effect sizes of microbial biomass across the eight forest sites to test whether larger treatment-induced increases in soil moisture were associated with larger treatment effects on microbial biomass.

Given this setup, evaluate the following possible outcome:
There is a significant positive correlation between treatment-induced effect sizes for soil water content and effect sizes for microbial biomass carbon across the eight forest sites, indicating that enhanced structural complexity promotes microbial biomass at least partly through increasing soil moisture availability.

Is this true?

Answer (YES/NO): YES